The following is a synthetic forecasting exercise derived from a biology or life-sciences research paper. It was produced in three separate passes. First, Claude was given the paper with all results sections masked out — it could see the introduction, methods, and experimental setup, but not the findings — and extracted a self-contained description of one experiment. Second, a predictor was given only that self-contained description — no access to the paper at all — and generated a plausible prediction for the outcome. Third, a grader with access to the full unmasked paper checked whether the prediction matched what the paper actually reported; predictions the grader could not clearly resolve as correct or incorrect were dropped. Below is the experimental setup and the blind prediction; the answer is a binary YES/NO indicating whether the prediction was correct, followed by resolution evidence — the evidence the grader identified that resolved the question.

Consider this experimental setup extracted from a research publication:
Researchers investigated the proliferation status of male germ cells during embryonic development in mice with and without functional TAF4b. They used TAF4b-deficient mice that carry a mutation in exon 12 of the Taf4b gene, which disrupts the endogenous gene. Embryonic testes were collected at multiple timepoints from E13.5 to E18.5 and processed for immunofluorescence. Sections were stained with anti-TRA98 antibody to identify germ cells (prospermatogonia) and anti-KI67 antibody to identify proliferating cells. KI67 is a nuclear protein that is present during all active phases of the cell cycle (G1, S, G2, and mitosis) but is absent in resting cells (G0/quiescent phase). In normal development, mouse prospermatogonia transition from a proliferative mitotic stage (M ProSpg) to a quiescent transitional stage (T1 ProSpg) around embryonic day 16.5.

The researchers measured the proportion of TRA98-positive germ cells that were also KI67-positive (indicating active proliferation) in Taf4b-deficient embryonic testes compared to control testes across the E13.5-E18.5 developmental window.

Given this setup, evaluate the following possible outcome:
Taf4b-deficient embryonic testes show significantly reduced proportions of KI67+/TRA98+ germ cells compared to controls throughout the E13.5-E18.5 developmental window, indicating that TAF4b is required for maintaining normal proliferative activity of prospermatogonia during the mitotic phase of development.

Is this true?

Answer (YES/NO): NO